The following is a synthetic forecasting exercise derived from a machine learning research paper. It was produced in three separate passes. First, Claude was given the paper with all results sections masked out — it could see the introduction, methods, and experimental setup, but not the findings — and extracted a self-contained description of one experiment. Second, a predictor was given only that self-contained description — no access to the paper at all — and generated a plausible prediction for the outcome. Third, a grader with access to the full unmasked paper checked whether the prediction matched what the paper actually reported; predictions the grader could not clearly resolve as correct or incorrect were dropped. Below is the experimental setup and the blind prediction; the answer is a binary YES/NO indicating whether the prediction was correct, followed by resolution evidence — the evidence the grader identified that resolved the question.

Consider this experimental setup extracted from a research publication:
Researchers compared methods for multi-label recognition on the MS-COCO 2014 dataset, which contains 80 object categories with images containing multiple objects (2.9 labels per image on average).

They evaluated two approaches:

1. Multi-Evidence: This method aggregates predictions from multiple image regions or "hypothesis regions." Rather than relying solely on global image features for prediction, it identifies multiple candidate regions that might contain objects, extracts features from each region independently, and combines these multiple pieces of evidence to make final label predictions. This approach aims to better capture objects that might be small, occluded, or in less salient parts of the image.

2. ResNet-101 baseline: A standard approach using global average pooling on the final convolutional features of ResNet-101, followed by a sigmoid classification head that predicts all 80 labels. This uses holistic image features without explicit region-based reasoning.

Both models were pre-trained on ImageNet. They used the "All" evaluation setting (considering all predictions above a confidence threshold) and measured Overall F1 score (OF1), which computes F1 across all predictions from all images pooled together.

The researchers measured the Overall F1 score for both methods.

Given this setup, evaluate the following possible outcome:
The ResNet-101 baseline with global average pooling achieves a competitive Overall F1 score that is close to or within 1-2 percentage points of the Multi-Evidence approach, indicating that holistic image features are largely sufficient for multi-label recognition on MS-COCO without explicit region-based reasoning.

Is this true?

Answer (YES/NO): YES